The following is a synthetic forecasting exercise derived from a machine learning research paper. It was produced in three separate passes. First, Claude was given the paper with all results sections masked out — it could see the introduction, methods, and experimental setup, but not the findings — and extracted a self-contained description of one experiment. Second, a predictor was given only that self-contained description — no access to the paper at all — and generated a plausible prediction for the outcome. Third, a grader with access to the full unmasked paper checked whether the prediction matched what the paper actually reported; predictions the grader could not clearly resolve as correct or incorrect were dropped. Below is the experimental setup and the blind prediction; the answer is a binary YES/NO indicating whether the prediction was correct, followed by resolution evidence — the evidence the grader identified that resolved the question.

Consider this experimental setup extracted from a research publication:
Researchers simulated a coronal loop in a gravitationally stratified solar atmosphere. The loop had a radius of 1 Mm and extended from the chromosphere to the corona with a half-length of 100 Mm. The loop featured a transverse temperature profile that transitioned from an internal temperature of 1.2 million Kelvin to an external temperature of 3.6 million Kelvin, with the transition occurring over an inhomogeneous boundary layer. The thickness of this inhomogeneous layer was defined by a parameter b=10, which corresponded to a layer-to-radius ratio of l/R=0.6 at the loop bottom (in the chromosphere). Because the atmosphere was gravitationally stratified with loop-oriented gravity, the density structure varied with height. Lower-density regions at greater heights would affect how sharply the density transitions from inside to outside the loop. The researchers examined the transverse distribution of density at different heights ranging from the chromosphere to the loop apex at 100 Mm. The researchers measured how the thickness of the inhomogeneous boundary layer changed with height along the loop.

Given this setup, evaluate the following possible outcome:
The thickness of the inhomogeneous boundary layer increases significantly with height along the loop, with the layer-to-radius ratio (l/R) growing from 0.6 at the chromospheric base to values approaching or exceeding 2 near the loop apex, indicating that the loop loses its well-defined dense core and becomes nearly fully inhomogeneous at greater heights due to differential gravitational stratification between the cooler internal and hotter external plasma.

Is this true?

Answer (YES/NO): NO